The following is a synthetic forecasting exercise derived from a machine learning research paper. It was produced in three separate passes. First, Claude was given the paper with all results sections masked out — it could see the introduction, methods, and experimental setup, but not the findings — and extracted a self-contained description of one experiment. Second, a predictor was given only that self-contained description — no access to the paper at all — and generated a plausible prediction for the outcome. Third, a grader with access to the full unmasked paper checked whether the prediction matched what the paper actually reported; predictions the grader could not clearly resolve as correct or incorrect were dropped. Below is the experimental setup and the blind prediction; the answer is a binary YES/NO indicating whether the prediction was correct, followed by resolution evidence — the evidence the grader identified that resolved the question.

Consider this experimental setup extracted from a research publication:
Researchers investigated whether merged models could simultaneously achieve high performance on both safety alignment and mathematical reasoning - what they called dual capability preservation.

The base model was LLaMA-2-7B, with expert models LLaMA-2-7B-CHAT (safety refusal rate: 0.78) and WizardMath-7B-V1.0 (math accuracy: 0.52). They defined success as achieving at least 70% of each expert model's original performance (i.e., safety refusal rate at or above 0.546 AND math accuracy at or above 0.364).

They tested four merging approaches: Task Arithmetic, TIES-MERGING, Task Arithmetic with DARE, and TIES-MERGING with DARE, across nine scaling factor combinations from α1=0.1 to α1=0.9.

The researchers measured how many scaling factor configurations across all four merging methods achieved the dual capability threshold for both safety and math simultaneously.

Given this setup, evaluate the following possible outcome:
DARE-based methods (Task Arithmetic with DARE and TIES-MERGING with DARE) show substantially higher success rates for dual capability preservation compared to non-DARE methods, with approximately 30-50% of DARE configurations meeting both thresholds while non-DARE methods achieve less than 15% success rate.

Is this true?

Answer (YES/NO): NO